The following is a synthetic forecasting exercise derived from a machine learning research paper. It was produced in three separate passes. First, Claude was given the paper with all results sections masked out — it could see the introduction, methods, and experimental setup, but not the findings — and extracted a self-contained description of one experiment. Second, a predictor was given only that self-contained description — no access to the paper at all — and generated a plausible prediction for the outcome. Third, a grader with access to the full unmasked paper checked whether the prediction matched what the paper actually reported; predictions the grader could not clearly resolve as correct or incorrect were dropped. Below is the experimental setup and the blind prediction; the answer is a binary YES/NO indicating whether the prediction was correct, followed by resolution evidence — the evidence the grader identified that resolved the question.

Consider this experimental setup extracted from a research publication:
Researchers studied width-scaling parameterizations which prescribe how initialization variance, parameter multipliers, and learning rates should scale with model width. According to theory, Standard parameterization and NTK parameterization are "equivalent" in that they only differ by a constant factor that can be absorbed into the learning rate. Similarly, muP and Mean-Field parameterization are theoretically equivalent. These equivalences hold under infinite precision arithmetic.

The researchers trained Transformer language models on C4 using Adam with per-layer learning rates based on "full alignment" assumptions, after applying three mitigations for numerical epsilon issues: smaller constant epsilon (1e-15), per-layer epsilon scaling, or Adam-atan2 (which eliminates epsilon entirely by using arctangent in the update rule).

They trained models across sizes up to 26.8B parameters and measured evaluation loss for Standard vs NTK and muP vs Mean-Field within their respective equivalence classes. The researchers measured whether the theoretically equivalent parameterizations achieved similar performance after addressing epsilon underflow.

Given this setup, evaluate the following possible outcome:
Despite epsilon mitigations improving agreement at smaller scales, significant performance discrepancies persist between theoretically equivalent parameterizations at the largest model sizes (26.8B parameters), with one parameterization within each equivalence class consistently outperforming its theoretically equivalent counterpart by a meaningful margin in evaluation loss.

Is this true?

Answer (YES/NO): NO